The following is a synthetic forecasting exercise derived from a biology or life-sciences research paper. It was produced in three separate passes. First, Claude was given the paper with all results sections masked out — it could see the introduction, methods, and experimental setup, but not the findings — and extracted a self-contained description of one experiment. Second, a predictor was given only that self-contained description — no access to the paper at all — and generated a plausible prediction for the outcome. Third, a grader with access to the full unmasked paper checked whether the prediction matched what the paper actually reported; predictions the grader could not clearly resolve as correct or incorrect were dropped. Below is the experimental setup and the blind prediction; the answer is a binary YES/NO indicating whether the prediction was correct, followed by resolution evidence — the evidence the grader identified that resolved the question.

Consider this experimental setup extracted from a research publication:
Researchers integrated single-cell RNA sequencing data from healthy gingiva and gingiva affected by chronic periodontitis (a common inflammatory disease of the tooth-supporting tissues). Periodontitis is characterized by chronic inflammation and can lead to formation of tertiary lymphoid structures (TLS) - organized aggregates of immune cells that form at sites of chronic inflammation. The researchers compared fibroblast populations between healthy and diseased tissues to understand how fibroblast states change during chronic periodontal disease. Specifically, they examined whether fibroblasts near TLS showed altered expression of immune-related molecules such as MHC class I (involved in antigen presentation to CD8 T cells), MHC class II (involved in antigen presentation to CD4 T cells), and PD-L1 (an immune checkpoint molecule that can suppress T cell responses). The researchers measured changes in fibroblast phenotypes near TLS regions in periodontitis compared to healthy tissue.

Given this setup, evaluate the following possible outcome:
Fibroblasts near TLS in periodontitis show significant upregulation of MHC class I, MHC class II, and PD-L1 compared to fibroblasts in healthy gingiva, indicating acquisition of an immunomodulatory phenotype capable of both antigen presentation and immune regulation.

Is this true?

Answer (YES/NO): YES